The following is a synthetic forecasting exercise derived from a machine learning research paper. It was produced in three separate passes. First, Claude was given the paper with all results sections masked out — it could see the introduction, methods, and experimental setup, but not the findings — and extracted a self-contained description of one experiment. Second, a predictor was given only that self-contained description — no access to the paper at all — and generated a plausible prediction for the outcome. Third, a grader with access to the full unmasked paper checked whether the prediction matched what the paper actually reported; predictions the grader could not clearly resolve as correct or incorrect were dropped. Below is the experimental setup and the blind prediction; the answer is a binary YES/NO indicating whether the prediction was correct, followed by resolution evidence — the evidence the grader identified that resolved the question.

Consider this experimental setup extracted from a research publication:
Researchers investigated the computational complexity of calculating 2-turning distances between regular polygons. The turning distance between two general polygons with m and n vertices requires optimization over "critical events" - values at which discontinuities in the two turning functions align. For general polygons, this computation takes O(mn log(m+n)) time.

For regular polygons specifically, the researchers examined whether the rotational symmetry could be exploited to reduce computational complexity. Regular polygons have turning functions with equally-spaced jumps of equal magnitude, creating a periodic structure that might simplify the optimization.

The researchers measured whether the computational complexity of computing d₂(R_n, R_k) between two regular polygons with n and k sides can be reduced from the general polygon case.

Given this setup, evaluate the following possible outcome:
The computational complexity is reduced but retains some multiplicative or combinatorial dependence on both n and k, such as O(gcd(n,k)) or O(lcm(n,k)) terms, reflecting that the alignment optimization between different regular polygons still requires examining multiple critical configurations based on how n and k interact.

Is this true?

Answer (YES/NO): NO